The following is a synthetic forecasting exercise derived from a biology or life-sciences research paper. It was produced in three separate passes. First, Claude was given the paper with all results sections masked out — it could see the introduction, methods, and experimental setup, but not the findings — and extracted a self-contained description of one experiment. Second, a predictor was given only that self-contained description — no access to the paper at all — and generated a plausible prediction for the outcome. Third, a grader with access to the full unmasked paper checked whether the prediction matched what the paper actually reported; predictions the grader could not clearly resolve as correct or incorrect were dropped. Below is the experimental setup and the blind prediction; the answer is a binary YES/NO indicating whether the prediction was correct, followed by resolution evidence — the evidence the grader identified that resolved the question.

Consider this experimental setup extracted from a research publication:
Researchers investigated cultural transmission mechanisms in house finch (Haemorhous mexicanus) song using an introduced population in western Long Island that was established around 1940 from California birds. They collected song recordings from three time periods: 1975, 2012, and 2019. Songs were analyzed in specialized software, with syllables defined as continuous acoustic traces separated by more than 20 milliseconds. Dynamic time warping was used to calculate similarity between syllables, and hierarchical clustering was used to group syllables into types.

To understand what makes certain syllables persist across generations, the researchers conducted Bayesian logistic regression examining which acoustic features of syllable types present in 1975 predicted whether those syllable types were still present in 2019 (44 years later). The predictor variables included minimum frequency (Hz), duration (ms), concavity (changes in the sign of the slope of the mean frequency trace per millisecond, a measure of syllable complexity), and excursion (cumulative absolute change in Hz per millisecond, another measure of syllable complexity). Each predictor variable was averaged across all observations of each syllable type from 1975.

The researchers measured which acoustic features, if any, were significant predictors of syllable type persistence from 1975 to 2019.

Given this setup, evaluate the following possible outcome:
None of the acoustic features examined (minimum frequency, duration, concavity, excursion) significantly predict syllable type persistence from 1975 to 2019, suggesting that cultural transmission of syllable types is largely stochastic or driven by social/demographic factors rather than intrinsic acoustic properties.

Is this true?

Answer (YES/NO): NO